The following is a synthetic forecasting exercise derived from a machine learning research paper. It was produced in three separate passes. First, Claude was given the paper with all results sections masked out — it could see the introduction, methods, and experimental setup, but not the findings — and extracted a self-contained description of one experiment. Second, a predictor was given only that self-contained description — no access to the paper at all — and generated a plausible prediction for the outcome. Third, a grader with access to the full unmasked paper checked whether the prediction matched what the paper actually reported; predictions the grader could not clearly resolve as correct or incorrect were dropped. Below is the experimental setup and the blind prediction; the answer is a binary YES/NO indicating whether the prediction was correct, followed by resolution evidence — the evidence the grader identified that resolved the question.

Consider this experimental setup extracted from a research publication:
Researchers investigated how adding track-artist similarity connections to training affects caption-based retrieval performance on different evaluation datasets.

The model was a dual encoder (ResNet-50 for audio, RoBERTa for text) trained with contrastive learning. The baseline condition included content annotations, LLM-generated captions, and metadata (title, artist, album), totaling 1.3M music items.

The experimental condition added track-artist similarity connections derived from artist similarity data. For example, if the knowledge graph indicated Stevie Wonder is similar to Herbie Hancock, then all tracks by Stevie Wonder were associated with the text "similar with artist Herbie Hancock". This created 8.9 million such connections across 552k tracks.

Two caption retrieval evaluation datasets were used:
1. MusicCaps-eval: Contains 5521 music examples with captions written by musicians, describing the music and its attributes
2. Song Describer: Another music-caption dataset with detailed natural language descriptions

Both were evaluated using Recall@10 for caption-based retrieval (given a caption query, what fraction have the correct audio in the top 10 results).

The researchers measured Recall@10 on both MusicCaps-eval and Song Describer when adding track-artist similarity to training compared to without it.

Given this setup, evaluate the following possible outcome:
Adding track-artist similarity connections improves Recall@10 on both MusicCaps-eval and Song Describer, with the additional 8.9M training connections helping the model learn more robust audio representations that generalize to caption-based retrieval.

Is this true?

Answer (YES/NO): NO